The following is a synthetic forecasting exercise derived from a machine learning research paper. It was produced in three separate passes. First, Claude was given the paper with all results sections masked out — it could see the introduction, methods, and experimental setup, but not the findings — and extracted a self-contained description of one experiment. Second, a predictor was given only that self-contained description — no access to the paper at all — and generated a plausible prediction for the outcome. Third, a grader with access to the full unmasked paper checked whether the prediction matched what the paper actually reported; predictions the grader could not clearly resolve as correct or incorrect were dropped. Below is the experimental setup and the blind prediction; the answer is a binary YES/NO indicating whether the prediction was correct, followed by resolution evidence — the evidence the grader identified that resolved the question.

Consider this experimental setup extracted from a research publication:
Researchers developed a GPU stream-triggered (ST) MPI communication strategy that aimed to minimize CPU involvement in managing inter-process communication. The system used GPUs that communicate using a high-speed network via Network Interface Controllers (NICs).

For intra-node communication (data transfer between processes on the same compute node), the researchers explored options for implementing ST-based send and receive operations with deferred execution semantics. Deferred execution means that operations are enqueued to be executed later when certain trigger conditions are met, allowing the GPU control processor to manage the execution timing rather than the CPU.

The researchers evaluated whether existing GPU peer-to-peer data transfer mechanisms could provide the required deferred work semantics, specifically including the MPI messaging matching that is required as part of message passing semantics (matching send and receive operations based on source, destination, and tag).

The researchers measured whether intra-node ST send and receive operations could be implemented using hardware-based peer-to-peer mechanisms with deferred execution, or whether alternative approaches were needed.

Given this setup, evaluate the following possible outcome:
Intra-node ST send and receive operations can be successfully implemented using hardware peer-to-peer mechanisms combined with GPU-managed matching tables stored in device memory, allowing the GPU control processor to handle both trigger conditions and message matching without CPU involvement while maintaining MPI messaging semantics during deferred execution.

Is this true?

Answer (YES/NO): NO